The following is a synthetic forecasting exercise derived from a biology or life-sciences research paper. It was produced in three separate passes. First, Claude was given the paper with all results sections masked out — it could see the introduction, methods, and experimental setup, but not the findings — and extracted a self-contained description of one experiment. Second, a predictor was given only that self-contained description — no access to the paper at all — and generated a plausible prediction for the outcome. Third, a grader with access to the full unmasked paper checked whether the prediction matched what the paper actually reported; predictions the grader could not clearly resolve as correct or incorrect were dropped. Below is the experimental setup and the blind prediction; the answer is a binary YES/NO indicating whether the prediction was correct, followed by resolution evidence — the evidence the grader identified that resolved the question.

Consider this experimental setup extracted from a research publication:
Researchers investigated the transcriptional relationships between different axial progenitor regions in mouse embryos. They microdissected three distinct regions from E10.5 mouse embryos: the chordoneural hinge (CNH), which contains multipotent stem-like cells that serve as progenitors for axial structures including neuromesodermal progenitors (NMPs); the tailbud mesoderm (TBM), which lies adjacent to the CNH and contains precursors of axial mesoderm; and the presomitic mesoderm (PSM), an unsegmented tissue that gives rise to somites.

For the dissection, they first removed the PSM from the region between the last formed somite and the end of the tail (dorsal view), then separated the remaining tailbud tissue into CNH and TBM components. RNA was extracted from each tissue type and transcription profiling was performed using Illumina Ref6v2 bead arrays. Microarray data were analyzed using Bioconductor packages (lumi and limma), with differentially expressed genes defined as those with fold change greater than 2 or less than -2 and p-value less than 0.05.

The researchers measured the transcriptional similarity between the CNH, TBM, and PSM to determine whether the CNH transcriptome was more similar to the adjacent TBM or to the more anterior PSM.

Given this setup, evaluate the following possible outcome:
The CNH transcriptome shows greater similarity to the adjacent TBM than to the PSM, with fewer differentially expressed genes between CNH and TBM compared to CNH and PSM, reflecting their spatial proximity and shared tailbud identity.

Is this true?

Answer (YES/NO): YES